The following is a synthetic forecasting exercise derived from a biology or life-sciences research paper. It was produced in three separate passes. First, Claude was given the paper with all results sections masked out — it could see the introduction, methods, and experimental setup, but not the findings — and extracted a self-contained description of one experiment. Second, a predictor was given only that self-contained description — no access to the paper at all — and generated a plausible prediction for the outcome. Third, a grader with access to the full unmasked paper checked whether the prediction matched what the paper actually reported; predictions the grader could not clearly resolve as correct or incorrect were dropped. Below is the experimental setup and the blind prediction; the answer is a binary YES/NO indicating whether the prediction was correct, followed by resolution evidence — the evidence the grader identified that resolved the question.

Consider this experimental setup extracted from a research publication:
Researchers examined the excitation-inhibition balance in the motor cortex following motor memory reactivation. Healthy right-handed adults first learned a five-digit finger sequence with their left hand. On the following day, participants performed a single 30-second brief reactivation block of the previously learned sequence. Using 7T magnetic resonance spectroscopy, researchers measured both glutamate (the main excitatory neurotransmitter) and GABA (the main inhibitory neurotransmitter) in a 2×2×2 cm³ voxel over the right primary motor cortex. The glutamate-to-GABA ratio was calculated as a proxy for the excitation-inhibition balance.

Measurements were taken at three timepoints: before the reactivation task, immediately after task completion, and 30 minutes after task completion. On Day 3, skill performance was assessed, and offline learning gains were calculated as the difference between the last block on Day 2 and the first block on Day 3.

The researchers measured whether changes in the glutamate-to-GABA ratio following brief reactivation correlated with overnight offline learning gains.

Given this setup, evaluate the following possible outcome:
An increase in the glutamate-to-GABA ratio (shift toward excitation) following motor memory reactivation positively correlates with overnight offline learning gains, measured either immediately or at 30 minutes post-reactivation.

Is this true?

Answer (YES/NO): NO